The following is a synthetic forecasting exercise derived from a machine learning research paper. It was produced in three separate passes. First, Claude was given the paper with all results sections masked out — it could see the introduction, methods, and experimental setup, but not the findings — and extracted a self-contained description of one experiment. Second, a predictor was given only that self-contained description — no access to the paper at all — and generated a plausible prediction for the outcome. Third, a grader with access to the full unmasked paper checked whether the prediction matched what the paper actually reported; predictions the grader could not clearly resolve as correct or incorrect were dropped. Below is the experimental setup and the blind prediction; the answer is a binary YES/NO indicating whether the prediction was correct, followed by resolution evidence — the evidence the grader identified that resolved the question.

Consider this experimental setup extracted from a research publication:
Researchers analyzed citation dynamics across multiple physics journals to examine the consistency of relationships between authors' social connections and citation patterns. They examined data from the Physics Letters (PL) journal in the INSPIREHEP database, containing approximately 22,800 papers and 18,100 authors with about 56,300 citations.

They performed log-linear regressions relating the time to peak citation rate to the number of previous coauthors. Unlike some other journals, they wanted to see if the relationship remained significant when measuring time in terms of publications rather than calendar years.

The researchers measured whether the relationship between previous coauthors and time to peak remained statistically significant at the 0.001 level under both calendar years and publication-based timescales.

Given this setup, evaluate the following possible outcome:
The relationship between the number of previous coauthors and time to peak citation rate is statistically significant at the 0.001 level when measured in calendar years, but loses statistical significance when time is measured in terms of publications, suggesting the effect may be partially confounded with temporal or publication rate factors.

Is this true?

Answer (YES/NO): NO